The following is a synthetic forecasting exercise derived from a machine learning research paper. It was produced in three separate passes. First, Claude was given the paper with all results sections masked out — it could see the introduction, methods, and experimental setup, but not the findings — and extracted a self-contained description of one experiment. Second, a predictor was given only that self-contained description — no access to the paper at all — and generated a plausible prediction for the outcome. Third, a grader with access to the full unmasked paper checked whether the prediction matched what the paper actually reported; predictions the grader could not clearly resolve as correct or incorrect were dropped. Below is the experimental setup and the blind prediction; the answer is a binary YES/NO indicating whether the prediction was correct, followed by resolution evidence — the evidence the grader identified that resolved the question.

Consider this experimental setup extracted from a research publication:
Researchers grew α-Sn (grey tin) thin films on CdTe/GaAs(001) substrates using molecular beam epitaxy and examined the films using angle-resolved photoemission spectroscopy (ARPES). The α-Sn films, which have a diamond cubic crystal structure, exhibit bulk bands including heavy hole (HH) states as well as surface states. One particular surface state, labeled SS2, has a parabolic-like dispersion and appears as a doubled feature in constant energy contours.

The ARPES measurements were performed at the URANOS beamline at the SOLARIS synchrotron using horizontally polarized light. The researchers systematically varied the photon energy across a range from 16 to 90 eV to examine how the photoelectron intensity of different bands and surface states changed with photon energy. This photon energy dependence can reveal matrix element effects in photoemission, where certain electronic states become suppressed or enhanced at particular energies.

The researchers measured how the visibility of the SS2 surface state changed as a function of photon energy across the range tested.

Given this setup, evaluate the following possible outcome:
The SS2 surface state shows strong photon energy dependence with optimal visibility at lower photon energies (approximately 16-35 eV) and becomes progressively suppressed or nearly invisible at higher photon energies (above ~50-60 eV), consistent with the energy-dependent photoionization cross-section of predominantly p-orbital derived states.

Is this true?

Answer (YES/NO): NO